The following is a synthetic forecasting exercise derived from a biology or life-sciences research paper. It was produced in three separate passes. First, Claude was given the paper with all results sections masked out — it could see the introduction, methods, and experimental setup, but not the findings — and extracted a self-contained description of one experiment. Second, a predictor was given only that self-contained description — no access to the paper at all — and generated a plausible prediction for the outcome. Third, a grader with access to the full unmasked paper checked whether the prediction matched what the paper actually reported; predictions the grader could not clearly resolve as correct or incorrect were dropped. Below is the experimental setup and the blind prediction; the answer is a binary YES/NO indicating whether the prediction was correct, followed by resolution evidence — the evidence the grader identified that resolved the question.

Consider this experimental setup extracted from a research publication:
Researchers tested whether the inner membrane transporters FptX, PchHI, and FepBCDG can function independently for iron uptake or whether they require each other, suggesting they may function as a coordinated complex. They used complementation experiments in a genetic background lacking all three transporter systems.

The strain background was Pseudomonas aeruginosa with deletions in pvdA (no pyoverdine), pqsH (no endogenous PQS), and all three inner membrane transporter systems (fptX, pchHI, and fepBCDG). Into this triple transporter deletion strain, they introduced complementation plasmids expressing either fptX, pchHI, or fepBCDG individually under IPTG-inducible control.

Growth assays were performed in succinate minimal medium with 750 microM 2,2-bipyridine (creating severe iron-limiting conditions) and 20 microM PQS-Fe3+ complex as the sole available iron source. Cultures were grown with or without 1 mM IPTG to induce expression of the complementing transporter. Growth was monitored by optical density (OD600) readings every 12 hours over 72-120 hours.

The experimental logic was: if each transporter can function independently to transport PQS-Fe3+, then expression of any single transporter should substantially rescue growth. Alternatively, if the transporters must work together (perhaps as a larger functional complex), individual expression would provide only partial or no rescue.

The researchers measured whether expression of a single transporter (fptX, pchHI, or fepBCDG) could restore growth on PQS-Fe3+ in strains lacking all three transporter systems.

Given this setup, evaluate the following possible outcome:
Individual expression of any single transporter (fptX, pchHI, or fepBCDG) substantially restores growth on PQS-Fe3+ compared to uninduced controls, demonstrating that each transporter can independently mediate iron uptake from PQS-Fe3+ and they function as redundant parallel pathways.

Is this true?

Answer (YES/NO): NO